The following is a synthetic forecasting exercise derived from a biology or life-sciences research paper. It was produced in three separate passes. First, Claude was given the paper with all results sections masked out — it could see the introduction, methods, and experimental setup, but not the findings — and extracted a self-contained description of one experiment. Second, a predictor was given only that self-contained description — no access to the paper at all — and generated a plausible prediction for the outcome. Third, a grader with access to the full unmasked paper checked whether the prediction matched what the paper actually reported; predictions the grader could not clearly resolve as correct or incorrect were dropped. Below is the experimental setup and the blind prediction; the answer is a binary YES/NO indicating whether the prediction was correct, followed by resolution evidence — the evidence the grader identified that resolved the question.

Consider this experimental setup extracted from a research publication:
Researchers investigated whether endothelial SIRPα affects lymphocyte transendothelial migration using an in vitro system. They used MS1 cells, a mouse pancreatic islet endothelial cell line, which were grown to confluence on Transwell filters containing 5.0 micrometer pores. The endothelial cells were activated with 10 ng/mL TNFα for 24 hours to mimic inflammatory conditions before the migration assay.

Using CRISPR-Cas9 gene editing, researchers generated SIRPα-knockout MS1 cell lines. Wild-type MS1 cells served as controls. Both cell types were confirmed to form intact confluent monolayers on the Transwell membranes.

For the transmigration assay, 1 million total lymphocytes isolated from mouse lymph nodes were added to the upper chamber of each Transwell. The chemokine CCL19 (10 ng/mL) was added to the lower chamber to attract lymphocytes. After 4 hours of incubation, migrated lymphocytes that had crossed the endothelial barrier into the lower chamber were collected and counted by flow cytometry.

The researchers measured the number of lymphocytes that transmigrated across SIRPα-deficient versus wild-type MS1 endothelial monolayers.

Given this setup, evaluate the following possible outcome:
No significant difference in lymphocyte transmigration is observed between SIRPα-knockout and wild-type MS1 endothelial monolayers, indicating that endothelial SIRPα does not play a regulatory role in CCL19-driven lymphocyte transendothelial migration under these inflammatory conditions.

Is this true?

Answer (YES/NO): NO